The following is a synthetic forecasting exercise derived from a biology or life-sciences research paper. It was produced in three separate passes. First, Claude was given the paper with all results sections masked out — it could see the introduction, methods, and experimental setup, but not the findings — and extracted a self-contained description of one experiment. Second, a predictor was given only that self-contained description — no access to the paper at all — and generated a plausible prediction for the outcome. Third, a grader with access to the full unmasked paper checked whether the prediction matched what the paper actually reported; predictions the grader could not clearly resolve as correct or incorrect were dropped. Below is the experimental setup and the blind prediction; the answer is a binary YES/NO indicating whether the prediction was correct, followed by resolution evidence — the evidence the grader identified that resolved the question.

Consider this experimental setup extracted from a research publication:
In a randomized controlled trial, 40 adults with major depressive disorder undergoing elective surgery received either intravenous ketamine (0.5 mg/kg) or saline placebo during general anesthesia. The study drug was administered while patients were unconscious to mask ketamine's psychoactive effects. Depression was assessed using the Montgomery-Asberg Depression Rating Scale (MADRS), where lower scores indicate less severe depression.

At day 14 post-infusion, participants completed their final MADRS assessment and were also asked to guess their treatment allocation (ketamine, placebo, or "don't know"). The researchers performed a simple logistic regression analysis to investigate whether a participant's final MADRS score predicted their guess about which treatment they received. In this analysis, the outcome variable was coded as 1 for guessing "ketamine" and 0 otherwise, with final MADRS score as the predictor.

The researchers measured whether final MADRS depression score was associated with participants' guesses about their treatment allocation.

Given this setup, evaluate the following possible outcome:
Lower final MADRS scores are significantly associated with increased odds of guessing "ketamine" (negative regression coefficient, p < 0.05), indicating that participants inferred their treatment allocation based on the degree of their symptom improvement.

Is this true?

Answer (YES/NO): YES